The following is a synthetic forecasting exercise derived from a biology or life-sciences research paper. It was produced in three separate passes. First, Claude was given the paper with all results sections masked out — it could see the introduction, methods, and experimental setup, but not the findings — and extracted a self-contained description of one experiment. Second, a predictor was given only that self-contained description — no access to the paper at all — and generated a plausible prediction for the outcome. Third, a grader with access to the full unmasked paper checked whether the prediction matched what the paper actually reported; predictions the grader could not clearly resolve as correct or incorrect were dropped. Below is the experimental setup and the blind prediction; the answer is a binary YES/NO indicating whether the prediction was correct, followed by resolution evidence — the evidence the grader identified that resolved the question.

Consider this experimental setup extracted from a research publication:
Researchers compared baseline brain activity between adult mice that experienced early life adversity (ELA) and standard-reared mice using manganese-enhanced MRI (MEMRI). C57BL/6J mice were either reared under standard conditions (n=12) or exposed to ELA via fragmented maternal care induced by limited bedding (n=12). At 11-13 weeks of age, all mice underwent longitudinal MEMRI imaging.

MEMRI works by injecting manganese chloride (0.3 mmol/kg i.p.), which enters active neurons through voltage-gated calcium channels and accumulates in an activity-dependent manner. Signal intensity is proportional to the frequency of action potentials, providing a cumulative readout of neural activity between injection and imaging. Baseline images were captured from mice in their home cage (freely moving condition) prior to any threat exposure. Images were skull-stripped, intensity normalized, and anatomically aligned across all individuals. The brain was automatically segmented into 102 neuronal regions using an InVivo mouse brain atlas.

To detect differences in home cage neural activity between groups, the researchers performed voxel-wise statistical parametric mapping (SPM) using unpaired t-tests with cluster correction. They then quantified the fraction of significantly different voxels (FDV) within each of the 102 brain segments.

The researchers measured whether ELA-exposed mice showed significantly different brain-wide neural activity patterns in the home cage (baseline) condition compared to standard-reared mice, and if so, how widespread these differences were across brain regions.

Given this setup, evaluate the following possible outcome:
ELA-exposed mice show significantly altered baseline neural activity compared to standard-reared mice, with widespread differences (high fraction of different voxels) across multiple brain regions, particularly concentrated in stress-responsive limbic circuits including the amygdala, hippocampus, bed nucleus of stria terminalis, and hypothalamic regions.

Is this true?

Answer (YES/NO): NO